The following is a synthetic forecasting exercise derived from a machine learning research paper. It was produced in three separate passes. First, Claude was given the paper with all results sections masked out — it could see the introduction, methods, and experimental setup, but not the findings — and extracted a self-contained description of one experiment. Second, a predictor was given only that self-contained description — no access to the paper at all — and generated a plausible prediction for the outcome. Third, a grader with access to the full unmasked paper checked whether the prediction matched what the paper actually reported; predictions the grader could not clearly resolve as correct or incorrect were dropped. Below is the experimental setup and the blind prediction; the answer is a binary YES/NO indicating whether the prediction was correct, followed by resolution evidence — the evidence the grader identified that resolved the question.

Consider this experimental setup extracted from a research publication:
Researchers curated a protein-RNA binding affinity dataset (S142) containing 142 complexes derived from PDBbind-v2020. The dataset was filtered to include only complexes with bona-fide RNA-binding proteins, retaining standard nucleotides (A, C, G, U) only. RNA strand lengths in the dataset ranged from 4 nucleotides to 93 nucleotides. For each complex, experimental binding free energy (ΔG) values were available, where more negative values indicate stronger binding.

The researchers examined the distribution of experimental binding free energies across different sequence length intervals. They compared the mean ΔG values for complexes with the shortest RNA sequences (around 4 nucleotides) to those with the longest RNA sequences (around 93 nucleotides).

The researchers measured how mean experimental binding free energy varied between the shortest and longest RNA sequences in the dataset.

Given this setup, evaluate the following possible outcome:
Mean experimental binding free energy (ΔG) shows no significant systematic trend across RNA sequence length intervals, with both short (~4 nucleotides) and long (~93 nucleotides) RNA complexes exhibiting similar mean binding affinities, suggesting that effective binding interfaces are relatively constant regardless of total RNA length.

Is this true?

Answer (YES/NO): NO